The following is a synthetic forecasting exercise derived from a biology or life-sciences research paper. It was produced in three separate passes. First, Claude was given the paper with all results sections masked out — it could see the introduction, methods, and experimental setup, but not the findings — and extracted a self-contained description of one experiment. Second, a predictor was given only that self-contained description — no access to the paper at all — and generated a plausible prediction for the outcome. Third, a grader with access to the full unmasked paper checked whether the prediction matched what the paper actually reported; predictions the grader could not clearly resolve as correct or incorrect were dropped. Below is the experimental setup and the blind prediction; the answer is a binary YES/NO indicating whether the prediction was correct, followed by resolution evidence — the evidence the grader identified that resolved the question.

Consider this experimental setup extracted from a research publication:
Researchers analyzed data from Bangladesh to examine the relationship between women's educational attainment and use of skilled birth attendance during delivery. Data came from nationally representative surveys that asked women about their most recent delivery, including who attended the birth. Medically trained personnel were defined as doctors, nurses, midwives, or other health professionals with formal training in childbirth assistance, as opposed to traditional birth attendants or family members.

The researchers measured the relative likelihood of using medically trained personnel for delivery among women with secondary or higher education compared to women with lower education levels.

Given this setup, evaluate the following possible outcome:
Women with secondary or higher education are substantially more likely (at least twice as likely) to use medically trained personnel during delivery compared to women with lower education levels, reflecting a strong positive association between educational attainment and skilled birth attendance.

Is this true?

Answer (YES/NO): YES